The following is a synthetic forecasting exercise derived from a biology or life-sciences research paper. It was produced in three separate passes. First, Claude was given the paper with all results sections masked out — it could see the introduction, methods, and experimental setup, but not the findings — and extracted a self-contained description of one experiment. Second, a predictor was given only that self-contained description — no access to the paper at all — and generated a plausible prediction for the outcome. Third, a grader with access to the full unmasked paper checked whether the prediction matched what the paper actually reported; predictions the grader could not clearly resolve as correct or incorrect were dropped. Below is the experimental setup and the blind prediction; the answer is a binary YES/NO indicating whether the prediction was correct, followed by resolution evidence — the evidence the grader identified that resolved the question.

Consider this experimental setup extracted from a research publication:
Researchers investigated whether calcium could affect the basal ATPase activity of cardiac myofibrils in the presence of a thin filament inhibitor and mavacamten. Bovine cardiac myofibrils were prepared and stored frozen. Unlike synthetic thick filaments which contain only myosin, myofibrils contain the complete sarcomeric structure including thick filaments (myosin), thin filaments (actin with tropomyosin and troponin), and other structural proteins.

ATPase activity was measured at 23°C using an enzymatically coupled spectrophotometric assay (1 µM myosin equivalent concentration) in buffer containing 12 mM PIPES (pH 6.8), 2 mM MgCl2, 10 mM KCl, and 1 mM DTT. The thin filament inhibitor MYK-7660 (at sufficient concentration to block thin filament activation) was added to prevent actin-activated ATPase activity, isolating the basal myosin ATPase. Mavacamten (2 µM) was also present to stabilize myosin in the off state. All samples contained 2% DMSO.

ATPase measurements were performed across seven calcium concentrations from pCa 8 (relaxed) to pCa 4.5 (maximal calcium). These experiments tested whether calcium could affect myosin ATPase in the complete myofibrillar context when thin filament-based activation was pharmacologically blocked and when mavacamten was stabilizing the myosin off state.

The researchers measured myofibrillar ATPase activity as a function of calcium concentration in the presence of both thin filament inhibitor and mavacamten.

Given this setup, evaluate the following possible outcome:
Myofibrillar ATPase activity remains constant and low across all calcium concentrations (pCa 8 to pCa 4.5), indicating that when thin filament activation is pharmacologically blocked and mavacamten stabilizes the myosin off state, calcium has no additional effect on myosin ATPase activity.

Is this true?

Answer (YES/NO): NO